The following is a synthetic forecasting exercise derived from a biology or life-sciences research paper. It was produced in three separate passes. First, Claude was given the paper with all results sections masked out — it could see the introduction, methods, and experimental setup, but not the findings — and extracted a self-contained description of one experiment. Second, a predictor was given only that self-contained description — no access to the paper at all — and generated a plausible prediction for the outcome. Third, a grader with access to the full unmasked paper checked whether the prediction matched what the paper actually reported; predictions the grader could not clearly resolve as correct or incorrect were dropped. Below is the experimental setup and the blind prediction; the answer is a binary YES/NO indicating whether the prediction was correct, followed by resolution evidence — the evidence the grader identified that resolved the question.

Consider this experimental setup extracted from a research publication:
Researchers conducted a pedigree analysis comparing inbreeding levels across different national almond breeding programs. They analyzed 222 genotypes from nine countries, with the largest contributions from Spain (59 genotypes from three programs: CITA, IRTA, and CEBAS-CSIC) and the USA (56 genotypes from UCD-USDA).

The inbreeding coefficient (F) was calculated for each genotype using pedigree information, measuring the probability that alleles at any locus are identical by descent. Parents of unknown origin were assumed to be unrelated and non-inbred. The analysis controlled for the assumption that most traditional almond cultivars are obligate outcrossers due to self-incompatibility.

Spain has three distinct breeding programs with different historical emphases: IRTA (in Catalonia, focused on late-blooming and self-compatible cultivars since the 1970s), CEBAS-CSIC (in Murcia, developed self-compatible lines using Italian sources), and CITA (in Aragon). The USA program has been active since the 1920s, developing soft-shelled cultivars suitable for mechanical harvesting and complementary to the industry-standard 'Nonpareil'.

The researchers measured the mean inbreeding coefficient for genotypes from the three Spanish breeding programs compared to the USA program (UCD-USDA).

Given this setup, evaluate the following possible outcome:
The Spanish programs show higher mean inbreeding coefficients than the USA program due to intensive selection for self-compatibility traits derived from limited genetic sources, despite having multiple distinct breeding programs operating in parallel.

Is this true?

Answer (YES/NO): NO